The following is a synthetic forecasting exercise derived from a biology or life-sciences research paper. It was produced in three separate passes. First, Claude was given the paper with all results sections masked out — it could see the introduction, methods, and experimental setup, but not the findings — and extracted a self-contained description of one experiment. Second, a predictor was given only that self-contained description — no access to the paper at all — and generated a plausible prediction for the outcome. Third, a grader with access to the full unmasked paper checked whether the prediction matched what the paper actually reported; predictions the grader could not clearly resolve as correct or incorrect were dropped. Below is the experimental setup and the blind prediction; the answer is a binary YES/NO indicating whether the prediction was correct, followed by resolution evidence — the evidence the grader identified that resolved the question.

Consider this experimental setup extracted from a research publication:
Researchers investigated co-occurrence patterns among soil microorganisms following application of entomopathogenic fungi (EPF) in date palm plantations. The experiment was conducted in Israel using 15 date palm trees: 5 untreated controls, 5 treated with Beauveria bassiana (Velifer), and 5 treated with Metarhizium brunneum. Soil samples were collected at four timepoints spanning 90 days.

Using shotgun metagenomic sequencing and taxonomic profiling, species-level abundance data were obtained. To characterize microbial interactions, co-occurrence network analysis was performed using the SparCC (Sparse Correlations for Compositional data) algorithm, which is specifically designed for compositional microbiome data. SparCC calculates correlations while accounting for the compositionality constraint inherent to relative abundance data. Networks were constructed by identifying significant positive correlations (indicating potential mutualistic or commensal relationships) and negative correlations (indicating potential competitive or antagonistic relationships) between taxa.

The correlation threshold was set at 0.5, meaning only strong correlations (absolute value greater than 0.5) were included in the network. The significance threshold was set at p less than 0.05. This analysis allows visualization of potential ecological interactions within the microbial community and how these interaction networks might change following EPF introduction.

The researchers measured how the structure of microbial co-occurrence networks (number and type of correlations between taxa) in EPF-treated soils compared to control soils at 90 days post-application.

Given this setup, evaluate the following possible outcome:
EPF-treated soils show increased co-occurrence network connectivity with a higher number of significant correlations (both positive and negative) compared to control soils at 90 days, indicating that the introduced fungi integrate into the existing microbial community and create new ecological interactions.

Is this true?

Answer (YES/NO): NO